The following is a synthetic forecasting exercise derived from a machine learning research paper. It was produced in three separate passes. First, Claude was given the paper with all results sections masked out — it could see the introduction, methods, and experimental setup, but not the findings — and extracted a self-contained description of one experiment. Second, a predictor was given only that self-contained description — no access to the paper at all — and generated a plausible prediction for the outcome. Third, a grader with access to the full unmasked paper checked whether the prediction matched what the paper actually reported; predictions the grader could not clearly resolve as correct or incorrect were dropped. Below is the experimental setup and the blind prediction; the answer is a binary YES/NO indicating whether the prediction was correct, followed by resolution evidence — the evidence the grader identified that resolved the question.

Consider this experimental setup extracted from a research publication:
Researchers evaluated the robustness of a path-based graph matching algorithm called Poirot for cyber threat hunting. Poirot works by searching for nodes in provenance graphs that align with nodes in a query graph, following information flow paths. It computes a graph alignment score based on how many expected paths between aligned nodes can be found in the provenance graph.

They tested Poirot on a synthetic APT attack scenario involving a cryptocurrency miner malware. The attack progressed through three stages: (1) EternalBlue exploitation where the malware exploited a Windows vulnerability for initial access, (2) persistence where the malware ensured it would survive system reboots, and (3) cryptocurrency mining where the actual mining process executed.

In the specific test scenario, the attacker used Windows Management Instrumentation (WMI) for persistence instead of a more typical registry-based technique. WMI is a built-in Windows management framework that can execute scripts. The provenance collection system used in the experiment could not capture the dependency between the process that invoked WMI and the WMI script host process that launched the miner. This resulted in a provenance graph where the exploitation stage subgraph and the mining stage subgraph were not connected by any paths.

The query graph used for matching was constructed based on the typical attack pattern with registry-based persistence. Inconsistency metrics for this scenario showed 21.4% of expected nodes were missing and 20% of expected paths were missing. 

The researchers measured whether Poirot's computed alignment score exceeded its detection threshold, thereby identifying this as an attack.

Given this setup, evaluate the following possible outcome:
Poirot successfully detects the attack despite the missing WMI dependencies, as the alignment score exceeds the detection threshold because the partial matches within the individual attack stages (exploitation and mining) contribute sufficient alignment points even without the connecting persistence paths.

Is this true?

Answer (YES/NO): NO